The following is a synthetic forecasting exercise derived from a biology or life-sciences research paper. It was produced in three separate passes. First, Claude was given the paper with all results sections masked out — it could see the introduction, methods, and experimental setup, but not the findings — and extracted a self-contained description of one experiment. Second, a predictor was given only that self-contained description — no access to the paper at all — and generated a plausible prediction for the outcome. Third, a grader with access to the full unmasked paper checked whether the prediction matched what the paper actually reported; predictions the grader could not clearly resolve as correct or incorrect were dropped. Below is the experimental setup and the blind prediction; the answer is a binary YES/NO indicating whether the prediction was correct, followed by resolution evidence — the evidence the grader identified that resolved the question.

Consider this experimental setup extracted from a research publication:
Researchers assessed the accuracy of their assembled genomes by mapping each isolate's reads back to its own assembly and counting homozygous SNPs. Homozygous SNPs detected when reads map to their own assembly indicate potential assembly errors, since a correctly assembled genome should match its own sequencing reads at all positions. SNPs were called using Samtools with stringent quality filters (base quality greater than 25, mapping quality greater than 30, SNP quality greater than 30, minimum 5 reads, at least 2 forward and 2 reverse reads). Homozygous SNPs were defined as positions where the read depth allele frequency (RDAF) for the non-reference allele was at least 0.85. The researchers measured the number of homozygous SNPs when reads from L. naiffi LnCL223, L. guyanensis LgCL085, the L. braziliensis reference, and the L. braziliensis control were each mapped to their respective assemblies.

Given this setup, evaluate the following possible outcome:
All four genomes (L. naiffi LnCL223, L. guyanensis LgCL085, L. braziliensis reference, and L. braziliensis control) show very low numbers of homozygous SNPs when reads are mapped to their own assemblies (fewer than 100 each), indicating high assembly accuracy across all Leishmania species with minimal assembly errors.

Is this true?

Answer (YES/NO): YES